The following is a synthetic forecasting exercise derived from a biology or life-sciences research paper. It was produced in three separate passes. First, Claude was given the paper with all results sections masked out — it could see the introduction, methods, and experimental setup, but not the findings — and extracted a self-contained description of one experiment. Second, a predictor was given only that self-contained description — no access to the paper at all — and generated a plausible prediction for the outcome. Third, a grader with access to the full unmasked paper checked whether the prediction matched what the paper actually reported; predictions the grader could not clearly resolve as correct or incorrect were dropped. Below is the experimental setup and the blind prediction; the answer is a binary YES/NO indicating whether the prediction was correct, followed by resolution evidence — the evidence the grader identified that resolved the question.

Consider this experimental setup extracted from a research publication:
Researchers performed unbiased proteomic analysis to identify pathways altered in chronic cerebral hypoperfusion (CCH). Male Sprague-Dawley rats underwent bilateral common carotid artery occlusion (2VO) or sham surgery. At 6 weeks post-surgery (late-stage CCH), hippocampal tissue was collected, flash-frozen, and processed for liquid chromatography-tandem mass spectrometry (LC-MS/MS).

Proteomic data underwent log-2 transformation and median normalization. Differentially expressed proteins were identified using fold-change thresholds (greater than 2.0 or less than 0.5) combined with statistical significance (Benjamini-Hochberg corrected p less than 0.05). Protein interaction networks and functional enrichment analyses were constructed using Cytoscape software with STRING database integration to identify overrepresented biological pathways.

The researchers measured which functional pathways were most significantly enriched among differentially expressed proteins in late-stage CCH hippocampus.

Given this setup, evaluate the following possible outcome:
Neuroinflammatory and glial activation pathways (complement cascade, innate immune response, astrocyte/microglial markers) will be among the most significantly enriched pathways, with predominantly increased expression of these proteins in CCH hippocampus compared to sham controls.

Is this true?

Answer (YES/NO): NO